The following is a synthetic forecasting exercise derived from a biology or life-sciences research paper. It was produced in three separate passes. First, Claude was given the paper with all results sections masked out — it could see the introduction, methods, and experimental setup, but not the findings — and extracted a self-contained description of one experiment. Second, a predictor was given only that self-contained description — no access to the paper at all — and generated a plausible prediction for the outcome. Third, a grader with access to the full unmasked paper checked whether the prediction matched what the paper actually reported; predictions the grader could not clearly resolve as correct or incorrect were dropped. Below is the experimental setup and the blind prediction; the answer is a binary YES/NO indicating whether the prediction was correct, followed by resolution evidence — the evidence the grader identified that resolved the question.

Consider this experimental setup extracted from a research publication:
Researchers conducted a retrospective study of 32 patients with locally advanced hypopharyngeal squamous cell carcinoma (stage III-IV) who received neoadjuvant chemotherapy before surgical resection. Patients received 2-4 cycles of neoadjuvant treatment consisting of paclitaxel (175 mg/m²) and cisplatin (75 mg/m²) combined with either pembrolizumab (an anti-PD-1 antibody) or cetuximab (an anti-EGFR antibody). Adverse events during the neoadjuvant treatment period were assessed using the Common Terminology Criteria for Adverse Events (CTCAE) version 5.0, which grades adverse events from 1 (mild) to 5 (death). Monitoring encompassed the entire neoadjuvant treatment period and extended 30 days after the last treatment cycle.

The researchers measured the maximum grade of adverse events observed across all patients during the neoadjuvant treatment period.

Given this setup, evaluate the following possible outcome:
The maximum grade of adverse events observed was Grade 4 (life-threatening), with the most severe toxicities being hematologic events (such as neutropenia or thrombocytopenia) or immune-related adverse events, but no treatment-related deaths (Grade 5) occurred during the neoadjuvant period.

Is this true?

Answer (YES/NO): NO